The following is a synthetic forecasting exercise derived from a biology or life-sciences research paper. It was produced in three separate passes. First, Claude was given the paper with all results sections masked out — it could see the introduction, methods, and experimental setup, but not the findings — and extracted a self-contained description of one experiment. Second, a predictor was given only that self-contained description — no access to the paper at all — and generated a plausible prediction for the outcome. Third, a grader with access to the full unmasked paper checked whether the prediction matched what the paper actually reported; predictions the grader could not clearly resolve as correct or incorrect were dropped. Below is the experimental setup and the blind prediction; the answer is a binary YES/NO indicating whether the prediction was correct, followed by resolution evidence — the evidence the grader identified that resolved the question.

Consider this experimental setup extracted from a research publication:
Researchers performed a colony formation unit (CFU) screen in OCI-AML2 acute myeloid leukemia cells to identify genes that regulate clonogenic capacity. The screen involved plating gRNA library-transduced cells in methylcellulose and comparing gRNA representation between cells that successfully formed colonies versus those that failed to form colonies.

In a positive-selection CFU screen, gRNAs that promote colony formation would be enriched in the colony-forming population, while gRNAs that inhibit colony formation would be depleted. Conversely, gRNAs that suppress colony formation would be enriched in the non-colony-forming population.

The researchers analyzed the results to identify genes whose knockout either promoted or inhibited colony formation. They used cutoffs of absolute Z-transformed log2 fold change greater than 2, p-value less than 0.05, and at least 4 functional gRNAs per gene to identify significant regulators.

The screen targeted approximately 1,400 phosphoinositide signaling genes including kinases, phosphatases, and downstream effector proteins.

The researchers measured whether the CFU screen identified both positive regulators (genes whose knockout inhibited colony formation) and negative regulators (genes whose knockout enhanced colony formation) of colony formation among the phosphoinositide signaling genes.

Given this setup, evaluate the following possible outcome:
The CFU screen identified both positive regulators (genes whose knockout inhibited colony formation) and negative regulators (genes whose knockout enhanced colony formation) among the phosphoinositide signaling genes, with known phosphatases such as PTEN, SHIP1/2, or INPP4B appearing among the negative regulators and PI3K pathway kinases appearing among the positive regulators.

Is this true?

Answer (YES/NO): NO